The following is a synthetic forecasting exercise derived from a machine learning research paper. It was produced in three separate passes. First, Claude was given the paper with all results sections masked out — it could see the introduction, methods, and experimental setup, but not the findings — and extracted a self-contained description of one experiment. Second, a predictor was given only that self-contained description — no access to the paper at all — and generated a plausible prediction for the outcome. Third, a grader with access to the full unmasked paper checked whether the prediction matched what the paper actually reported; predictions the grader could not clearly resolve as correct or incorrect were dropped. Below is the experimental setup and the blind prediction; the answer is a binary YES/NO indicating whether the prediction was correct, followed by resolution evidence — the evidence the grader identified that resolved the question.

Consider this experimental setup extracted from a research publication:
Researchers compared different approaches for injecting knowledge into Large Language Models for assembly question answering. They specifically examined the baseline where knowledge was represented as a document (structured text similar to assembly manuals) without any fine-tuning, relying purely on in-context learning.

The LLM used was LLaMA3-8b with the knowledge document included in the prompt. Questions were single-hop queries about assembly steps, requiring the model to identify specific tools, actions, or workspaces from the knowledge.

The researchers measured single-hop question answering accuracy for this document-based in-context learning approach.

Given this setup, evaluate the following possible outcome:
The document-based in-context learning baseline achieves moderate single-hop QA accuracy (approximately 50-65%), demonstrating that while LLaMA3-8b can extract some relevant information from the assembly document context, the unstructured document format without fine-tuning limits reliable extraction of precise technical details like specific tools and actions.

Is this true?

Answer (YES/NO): YES